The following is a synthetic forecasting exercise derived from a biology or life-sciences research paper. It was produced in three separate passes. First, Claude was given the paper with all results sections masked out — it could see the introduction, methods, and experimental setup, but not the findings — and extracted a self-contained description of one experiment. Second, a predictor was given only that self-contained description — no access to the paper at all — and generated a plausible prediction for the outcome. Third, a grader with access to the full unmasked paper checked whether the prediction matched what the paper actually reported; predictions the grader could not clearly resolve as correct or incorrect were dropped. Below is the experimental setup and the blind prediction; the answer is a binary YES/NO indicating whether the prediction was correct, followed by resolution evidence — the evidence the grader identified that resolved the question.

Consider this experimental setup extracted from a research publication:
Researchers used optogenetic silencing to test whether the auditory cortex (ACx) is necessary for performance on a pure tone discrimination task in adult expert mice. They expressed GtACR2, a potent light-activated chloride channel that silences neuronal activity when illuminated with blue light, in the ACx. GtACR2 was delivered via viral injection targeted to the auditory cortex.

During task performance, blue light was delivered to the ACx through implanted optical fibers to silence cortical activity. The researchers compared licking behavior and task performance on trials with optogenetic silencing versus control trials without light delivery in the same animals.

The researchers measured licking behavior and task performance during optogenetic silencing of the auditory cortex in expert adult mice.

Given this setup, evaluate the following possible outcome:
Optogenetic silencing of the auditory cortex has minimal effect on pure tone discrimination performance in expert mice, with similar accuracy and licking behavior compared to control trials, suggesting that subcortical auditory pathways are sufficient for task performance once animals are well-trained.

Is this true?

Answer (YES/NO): NO